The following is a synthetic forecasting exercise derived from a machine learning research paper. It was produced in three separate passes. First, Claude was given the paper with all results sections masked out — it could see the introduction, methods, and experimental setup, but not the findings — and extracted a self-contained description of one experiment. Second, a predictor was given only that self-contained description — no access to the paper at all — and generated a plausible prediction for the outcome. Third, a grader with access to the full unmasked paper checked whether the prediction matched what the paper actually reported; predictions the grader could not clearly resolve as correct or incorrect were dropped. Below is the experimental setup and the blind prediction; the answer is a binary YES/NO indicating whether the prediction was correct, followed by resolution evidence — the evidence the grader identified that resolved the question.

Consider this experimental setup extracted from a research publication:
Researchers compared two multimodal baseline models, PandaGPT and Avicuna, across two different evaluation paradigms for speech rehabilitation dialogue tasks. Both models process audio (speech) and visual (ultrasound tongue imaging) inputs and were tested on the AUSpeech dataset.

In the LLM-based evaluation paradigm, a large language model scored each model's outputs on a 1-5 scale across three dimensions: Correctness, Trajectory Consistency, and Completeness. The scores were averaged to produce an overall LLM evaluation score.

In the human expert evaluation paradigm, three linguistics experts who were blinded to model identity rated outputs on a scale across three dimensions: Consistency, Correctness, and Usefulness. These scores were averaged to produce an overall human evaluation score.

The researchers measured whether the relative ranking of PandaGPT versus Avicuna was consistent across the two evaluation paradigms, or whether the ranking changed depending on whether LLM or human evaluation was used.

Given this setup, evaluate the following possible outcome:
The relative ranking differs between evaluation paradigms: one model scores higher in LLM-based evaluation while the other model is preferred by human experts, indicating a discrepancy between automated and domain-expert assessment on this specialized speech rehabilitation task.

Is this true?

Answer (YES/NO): NO